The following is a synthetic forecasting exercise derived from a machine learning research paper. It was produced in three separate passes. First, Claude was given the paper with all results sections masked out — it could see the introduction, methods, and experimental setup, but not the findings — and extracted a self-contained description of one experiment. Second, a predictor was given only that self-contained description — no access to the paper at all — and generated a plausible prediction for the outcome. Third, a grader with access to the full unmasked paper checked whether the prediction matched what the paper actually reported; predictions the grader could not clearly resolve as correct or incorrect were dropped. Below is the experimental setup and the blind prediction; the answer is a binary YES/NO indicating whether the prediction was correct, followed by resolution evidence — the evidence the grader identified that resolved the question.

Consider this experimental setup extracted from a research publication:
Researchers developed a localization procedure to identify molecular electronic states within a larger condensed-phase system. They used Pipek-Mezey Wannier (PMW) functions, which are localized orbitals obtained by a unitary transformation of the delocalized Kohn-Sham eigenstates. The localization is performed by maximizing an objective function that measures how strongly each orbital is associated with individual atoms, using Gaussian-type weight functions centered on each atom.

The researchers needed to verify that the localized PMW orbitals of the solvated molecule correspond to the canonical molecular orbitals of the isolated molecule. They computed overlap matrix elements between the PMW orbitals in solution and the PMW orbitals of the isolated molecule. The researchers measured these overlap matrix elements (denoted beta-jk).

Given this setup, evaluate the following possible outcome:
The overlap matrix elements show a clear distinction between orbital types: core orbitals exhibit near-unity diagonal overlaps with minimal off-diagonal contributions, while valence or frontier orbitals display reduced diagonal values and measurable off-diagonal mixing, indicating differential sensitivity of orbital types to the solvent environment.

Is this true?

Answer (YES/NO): NO